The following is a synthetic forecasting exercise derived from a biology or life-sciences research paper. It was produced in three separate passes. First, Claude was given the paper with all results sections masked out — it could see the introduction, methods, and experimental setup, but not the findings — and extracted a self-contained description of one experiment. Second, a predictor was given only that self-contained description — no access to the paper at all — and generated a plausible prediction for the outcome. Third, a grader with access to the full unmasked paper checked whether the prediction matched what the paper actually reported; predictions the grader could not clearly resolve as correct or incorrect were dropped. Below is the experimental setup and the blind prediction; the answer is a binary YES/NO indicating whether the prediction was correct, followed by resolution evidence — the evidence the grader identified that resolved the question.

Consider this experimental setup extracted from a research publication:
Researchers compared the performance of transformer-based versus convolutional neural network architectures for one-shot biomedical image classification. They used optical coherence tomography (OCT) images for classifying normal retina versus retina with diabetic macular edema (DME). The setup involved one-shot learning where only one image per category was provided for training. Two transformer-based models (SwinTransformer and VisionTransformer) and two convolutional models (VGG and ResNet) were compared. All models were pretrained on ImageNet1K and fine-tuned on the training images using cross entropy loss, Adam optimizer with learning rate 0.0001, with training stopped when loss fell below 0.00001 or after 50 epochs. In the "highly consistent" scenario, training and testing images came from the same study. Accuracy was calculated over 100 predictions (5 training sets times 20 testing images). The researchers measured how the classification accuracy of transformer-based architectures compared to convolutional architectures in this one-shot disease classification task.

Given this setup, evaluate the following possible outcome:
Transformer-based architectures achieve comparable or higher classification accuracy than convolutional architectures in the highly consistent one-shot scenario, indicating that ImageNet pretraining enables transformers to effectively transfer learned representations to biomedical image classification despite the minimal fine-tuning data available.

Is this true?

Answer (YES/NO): YES